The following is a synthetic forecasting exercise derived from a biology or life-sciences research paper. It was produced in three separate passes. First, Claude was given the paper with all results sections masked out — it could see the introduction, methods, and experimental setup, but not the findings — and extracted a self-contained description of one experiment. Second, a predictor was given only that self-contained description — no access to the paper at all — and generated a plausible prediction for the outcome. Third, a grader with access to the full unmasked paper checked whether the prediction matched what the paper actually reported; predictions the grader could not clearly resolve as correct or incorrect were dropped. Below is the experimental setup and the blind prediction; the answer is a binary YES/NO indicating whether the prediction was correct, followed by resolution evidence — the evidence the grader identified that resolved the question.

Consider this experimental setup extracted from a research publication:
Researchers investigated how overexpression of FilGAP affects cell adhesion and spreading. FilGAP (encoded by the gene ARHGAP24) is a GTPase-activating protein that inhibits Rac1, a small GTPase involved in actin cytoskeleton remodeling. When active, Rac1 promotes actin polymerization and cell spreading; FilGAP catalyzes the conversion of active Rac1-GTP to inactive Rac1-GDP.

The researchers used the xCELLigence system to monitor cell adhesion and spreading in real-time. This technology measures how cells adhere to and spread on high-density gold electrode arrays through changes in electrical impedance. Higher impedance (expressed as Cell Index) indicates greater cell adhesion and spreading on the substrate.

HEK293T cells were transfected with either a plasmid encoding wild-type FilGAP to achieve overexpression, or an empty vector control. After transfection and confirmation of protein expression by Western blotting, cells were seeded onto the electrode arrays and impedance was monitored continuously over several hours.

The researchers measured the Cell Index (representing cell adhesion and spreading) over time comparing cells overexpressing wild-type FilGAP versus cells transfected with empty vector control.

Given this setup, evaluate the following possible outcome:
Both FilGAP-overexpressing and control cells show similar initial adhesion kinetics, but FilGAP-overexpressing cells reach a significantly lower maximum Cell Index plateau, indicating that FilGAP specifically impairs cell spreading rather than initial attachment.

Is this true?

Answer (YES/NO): NO